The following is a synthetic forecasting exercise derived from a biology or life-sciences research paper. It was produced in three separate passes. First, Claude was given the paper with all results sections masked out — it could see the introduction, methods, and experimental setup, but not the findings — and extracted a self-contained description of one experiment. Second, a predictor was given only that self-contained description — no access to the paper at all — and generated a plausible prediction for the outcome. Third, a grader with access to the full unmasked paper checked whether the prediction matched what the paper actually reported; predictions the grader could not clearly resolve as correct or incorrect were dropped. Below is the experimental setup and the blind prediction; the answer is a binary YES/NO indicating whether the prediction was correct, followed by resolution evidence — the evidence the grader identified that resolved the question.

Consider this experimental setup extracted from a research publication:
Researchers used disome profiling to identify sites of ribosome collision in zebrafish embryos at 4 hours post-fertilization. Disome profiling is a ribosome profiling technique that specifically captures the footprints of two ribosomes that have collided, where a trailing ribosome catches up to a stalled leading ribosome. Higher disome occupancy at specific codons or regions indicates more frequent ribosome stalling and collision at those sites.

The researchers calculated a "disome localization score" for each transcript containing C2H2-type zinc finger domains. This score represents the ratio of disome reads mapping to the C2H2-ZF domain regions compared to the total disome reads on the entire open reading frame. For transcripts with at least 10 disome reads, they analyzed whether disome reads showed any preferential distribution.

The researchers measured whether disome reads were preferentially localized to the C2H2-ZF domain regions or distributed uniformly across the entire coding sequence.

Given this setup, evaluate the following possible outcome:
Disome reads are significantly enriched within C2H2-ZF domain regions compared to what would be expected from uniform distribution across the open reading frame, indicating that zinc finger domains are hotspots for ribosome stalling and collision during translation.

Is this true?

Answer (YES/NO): YES